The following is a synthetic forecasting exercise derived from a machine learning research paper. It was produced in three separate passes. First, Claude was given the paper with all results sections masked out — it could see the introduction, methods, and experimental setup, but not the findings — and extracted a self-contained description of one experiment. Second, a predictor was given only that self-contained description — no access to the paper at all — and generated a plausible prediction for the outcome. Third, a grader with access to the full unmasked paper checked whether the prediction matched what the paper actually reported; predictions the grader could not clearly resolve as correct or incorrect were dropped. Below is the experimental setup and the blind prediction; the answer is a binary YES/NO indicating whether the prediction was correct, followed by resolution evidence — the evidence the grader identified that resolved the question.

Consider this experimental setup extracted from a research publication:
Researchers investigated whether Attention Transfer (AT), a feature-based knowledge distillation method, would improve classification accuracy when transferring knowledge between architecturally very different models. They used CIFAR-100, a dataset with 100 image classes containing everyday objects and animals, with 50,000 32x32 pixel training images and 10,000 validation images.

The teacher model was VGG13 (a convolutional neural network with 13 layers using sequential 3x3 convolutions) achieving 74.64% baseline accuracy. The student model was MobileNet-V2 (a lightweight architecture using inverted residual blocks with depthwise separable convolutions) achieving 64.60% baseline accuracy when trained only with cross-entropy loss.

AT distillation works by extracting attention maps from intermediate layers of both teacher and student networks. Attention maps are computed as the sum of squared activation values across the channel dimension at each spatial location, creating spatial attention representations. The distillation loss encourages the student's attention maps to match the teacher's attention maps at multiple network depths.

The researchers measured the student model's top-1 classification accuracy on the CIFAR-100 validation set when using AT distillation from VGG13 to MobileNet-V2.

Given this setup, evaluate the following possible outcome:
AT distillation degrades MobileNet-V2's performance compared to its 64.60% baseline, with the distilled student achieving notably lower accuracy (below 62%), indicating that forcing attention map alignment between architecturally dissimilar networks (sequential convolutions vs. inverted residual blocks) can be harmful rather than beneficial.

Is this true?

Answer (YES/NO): YES